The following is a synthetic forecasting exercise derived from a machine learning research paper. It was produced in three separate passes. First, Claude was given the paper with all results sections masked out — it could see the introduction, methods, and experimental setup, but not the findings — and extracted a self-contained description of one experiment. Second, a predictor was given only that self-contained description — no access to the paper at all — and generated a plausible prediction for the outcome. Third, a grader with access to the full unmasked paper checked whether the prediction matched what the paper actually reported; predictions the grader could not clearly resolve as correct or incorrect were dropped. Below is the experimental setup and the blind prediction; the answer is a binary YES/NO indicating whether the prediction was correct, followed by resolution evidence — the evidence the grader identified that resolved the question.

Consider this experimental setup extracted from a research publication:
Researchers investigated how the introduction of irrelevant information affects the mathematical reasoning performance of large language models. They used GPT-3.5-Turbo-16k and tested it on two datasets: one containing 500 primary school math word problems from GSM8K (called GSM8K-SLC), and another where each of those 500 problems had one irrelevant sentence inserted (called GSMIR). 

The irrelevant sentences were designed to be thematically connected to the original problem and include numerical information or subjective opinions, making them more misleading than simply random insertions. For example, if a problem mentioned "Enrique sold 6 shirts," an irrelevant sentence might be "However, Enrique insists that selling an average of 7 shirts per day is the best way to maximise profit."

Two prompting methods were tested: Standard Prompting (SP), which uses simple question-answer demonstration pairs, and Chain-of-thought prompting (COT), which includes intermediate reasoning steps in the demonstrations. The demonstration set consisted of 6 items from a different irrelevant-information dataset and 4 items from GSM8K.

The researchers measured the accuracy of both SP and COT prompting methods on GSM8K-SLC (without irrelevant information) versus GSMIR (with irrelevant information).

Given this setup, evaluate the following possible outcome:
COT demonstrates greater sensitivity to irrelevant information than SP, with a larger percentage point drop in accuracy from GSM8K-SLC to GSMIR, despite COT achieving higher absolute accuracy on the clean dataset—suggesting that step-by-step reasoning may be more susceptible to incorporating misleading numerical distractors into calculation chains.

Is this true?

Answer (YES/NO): YES